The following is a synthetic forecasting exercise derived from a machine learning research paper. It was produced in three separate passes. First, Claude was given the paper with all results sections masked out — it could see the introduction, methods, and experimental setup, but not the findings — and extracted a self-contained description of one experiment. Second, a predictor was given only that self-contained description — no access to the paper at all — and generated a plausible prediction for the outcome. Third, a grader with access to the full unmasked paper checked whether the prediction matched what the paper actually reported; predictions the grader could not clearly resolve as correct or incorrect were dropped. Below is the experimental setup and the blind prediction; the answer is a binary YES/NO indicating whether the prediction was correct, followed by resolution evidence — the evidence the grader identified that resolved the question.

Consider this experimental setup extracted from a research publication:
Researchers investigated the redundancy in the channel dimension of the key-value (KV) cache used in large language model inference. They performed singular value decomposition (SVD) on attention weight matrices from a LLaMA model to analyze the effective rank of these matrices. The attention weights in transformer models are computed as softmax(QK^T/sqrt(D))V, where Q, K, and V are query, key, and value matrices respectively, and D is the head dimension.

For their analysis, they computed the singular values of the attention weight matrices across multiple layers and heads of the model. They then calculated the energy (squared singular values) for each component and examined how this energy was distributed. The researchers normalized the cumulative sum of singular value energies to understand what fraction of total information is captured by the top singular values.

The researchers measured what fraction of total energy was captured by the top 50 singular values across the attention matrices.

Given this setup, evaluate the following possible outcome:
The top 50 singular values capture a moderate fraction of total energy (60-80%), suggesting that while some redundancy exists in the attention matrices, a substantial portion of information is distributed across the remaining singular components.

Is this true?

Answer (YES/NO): NO